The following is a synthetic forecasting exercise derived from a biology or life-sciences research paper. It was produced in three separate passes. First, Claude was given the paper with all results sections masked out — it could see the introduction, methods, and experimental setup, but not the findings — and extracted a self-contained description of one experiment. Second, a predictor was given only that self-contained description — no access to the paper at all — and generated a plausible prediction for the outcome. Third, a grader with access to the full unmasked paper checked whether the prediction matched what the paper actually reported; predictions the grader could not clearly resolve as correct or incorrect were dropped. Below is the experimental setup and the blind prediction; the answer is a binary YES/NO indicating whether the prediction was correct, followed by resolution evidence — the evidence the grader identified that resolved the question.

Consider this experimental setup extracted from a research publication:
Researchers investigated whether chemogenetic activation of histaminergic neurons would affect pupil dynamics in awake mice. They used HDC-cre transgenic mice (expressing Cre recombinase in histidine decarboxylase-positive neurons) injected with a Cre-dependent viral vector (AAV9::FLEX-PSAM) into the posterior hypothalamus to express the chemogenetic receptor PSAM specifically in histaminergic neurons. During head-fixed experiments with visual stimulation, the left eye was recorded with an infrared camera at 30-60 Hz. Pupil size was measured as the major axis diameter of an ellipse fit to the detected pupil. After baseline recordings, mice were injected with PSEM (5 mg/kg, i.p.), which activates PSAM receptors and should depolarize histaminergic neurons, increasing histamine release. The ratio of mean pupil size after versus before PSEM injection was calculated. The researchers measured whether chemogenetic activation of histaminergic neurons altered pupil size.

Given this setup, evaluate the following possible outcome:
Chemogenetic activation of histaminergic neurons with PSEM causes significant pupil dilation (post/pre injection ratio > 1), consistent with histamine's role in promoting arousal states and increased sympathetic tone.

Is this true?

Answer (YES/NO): YES